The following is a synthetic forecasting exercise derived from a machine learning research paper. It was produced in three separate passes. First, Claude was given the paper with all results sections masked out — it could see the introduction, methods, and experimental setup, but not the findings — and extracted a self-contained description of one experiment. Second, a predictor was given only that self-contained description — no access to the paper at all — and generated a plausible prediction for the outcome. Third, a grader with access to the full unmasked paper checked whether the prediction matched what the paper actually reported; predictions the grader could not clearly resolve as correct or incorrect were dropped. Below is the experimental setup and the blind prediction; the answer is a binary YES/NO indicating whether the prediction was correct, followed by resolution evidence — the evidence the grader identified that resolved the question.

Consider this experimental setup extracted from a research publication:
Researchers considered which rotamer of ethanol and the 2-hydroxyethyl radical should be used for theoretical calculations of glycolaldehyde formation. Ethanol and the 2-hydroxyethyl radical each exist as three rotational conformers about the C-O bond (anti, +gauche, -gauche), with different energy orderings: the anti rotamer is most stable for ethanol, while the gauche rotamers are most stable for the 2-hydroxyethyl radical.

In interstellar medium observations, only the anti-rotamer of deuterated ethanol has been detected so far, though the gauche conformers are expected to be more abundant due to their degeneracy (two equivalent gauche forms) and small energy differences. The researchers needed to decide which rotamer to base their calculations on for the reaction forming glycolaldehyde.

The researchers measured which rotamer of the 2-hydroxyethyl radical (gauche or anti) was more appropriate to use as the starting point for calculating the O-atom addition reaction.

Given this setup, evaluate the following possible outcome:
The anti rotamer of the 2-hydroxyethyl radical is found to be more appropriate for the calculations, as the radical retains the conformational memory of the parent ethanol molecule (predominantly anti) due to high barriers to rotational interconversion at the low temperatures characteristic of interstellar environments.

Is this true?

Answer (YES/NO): NO